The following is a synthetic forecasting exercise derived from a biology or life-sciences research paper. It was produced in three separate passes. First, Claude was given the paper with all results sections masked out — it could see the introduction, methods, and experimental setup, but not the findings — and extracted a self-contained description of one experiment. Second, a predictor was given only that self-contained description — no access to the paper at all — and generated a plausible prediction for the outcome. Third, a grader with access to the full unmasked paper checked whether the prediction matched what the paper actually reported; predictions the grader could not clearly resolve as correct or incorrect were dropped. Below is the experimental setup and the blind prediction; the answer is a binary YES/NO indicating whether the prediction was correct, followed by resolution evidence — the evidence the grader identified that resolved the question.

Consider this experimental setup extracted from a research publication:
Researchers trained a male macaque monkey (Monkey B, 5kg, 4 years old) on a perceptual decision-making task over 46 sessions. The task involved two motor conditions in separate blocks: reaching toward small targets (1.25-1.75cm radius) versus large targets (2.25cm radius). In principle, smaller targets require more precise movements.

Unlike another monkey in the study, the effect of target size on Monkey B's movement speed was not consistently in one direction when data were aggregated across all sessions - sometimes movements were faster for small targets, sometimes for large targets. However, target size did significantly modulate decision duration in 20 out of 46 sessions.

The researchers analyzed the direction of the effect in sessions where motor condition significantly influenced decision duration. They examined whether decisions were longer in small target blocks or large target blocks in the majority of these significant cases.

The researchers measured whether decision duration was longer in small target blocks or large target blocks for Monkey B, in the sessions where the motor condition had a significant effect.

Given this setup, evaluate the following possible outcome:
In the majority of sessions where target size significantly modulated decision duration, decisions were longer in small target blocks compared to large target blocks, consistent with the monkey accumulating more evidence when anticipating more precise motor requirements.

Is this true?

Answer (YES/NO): NO